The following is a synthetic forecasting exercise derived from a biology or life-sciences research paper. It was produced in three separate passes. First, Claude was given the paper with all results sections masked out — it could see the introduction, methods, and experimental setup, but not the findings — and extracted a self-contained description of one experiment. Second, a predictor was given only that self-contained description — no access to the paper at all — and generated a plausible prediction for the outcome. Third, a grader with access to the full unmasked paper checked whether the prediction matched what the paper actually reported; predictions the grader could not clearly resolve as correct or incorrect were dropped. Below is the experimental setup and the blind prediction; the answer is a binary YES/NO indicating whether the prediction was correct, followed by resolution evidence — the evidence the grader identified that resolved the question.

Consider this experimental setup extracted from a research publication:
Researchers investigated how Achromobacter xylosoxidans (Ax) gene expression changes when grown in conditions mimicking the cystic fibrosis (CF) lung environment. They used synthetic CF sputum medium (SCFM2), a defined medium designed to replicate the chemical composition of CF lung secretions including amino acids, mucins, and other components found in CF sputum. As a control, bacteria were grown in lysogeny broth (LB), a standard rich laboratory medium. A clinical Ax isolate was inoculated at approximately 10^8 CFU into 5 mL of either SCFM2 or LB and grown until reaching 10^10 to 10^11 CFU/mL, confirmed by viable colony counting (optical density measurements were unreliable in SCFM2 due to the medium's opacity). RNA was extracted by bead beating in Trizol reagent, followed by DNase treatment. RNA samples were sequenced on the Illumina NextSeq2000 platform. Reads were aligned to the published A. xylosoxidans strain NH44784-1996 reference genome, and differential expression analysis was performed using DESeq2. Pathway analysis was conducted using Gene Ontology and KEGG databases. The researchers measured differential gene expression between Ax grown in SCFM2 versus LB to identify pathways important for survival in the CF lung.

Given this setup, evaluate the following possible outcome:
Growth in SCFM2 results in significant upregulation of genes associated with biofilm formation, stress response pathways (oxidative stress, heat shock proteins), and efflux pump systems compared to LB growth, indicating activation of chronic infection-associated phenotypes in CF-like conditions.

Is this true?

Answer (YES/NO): NO